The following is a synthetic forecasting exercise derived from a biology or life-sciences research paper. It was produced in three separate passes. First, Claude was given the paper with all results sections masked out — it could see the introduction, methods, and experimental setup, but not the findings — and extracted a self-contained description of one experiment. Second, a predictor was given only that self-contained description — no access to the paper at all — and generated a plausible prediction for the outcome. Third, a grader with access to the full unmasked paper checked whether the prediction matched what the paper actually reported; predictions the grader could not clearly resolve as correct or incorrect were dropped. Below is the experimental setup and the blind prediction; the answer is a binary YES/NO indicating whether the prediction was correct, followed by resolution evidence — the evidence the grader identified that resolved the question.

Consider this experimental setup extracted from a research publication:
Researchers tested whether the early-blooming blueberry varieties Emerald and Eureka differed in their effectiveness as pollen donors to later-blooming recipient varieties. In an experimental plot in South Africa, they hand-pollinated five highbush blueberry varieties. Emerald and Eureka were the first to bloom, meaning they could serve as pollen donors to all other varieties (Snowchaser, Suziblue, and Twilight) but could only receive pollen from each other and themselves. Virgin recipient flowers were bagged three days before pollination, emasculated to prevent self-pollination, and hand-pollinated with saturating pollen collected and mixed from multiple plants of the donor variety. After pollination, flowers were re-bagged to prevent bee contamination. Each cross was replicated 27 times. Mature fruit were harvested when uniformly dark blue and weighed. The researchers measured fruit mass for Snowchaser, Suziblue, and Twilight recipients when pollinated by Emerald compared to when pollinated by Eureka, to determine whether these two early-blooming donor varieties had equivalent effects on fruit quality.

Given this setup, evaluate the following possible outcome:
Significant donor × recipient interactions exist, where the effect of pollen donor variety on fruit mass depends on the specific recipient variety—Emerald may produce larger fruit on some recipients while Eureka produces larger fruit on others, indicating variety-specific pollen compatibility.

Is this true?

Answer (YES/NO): NO